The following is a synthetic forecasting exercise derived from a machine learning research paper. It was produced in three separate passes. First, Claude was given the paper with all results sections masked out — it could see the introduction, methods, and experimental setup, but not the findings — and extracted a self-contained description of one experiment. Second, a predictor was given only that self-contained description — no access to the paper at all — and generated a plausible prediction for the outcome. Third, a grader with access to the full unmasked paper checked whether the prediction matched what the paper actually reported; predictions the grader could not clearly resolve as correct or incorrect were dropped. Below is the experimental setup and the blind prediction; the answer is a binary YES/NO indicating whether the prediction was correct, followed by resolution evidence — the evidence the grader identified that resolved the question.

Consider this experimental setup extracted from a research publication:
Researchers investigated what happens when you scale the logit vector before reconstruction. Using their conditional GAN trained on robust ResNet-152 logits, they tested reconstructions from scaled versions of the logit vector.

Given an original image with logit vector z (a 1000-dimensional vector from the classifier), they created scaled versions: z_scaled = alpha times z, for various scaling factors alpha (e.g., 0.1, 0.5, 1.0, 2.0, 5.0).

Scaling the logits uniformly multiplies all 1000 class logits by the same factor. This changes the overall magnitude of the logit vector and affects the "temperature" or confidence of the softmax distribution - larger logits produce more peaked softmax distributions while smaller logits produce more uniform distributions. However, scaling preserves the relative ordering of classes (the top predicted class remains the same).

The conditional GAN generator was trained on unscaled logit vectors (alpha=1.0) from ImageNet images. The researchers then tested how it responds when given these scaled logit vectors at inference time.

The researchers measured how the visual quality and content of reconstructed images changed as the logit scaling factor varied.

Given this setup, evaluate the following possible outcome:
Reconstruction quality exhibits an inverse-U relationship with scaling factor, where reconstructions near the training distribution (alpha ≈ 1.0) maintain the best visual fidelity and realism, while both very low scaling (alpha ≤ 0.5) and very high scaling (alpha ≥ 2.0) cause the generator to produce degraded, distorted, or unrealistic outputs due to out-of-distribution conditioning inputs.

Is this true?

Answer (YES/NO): NO